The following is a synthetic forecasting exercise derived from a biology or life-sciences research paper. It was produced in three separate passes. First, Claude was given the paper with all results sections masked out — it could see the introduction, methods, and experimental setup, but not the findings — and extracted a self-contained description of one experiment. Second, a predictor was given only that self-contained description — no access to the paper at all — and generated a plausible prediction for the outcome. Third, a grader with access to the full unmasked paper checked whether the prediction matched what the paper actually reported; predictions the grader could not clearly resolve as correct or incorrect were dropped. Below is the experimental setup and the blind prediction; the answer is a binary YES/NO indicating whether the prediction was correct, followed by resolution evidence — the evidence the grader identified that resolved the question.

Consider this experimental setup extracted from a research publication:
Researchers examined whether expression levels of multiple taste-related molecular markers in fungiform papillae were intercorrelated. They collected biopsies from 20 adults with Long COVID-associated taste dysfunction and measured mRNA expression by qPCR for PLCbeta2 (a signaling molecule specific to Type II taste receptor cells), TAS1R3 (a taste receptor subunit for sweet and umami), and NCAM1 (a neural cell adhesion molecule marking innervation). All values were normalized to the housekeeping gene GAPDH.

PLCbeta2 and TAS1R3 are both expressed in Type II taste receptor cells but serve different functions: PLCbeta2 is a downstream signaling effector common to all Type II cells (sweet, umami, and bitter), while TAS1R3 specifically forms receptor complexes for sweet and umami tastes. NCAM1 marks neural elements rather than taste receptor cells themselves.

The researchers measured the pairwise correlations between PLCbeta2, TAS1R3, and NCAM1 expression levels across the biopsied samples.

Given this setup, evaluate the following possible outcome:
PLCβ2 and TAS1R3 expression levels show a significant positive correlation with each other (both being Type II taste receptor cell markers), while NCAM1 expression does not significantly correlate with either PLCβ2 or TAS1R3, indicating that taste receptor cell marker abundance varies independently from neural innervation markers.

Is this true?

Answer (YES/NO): NO